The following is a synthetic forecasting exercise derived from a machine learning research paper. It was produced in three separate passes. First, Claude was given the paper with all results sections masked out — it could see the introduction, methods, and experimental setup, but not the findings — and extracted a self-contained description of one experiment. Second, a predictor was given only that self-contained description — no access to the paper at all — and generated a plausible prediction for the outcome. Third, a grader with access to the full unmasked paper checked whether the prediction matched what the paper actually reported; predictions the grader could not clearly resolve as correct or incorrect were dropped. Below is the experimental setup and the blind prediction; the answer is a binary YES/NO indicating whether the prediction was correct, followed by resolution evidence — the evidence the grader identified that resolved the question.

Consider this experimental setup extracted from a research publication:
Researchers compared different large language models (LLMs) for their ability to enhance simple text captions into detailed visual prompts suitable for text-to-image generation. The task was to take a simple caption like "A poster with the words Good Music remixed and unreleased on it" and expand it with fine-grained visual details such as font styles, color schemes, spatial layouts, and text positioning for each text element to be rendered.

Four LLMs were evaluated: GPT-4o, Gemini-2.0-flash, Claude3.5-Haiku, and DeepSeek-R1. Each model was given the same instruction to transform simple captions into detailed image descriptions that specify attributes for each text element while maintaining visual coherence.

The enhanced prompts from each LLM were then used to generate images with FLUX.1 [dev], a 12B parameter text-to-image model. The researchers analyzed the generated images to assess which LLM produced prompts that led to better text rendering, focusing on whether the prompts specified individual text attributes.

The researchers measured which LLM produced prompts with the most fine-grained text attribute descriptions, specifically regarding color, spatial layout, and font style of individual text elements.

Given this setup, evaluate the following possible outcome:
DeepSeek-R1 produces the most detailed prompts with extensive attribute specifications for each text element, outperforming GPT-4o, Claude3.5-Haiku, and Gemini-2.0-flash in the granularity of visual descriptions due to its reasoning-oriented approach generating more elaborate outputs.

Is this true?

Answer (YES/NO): YES